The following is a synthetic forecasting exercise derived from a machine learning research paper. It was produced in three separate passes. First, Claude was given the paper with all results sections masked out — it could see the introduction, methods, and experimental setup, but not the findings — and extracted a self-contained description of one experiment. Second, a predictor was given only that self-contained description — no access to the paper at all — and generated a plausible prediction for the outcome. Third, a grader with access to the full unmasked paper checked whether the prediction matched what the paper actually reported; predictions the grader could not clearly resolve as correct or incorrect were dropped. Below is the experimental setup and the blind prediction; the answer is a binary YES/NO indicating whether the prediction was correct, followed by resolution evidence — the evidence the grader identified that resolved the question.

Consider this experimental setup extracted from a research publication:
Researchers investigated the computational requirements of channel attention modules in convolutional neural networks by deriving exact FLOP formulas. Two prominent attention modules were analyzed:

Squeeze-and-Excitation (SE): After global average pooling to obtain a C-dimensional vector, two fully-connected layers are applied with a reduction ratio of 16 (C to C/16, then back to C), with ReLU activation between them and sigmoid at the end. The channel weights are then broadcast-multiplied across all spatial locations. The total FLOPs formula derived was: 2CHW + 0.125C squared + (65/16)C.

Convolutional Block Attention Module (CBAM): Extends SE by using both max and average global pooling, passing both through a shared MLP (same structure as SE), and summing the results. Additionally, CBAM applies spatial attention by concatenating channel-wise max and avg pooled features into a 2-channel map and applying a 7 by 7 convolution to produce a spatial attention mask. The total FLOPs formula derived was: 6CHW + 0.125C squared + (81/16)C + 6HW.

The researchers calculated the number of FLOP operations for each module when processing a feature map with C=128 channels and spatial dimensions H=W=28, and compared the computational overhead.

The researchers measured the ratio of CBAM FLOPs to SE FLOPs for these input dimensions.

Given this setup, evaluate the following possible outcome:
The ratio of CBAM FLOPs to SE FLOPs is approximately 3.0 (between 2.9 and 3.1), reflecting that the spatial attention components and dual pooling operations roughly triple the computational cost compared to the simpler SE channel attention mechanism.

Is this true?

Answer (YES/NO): YES